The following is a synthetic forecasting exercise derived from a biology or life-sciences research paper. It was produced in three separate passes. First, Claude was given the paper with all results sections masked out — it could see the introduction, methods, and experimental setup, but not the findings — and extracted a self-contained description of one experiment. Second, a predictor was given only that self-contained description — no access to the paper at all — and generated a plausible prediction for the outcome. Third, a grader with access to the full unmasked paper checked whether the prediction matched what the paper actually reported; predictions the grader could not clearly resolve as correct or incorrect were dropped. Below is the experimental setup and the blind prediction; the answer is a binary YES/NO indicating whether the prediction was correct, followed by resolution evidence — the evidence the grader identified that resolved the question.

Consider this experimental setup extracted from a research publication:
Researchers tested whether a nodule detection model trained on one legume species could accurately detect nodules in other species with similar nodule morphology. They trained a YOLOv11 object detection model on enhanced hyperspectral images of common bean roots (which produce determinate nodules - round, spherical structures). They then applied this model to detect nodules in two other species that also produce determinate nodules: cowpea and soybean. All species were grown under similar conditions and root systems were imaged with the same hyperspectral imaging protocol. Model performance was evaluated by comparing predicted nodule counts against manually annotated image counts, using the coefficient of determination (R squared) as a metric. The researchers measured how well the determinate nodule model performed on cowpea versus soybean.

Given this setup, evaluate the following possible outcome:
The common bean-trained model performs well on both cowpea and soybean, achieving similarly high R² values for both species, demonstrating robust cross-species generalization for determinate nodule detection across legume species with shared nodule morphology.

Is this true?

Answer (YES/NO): NO